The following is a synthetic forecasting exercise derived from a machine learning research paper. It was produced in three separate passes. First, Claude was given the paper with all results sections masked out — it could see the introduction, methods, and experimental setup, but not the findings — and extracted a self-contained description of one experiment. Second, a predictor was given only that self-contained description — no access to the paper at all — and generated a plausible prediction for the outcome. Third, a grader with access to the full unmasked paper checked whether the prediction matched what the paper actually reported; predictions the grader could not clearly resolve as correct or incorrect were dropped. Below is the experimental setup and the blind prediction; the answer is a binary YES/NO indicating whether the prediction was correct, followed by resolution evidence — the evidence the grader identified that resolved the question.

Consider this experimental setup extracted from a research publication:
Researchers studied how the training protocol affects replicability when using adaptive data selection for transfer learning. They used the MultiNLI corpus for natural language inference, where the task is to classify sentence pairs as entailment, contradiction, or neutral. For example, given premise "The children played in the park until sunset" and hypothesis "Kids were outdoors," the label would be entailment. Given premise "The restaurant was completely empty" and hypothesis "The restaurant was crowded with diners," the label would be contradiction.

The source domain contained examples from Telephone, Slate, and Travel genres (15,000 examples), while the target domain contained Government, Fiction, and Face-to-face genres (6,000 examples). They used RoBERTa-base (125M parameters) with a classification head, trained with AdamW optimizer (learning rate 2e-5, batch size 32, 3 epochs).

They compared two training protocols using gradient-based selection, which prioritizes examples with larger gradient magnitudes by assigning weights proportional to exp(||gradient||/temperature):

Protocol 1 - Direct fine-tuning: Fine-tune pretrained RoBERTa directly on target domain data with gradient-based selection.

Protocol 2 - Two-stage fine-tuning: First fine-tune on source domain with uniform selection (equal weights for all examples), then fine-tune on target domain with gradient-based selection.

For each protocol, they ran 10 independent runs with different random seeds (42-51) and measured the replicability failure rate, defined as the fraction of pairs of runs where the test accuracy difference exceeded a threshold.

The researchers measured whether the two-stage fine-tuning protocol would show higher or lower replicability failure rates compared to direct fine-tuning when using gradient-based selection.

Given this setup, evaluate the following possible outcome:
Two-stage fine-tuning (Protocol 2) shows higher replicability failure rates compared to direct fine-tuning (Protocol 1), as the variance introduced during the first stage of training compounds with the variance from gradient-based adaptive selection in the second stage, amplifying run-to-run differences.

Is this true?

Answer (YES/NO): NO